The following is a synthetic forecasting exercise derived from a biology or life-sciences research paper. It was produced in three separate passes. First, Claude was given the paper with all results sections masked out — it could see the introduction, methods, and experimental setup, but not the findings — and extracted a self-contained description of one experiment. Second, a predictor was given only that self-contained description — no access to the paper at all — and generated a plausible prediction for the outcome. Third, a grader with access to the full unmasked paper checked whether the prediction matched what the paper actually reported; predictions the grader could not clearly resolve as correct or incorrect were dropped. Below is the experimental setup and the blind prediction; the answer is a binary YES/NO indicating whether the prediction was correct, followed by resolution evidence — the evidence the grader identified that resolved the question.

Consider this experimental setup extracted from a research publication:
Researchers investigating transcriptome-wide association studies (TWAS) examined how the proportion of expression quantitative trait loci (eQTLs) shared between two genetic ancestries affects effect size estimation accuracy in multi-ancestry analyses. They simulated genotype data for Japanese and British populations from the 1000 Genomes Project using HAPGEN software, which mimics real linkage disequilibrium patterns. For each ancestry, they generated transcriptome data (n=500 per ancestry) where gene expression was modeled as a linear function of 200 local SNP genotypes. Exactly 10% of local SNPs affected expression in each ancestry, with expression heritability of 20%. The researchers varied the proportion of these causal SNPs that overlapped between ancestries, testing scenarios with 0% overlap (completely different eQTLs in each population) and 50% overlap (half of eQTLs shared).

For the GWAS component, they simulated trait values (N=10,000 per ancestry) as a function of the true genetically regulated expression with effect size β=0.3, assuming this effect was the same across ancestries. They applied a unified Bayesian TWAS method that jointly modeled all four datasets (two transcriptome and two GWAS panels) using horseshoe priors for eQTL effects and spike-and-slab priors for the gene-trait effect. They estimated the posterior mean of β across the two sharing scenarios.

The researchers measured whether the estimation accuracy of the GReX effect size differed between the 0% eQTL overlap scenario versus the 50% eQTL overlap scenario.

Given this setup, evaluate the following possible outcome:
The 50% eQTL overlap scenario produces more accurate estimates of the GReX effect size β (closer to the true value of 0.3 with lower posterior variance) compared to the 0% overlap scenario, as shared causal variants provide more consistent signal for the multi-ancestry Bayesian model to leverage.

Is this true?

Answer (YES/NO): NO